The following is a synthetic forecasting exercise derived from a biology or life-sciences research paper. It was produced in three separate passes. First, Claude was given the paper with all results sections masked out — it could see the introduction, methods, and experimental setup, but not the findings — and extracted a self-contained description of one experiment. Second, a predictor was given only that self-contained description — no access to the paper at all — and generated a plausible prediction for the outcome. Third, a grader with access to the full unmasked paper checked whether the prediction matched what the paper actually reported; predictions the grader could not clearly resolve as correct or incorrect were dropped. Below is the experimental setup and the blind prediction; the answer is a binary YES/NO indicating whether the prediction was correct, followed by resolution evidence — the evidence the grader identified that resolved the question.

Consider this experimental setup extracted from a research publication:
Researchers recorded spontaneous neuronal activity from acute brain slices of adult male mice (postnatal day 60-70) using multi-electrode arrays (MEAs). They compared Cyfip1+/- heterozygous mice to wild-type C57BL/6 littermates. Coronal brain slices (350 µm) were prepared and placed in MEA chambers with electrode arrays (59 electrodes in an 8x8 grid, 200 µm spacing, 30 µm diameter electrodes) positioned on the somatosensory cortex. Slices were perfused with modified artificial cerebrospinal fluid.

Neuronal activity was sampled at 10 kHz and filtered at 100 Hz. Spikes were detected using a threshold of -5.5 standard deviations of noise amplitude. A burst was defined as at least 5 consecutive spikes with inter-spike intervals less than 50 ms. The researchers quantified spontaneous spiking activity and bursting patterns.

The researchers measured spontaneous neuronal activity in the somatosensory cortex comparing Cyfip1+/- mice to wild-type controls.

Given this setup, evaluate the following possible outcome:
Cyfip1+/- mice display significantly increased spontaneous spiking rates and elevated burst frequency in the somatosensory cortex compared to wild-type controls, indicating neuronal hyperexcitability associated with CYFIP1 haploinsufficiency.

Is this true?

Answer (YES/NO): NO